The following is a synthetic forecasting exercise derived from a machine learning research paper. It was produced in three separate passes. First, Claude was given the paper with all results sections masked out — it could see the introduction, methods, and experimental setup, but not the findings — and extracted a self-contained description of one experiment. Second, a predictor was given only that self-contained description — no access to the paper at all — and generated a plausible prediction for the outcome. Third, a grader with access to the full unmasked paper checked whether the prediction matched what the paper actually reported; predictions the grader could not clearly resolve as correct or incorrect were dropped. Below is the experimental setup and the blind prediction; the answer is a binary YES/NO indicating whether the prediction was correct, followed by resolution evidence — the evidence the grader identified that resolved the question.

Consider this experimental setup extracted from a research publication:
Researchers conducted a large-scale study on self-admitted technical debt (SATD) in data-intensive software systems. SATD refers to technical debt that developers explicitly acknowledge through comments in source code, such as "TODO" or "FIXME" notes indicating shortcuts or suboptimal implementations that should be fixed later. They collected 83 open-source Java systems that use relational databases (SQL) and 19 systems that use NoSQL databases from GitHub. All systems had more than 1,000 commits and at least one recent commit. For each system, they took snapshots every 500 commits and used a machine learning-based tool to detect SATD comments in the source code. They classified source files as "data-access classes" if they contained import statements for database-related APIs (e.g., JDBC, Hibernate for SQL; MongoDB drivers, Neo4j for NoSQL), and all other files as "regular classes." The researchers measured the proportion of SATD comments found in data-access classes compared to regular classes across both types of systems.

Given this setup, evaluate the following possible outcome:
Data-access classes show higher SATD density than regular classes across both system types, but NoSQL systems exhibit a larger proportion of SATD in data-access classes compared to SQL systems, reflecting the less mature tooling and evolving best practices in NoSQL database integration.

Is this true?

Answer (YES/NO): NO